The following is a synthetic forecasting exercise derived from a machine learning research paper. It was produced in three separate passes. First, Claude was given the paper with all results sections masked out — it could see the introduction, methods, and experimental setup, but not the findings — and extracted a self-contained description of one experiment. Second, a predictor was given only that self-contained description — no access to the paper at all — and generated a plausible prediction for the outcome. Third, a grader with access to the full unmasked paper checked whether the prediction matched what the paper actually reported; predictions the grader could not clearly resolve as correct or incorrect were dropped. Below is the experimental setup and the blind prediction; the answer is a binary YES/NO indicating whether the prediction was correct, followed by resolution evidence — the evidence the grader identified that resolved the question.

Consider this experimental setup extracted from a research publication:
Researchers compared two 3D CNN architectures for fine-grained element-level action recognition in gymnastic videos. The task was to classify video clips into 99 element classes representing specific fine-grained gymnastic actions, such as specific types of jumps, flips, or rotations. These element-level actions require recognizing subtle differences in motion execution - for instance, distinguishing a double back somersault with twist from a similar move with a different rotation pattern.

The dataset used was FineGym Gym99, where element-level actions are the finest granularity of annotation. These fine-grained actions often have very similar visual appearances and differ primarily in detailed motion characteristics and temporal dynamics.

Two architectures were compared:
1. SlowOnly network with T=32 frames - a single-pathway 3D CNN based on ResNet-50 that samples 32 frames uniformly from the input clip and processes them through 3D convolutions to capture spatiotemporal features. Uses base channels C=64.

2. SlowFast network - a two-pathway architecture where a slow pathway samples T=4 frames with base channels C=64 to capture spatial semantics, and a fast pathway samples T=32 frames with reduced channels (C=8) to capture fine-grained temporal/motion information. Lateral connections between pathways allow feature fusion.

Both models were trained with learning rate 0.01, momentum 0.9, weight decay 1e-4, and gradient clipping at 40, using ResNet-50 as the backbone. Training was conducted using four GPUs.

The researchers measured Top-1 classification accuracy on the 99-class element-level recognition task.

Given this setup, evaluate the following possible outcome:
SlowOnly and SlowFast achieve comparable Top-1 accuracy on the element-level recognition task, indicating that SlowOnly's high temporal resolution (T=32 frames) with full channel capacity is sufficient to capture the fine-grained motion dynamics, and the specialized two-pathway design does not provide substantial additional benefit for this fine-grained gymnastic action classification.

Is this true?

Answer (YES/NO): NO